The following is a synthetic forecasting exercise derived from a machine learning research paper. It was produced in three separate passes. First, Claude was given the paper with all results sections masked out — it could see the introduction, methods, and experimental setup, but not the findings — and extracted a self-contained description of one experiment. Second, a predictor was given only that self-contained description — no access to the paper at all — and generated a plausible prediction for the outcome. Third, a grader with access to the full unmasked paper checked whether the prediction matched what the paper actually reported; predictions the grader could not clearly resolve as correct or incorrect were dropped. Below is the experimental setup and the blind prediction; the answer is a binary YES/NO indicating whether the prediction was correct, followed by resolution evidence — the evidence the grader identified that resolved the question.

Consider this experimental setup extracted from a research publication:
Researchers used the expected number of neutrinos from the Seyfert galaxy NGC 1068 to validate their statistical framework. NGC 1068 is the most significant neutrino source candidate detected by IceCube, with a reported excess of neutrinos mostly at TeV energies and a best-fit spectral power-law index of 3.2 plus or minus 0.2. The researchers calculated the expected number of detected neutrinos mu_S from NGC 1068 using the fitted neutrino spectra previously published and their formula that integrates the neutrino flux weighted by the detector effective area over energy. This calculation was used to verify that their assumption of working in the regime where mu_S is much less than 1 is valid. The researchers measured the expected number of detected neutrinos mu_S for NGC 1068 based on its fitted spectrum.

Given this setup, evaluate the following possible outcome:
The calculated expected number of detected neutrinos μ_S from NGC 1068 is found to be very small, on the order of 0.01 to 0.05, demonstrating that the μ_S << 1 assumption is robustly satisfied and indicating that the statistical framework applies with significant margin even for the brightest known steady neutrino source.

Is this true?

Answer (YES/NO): YES